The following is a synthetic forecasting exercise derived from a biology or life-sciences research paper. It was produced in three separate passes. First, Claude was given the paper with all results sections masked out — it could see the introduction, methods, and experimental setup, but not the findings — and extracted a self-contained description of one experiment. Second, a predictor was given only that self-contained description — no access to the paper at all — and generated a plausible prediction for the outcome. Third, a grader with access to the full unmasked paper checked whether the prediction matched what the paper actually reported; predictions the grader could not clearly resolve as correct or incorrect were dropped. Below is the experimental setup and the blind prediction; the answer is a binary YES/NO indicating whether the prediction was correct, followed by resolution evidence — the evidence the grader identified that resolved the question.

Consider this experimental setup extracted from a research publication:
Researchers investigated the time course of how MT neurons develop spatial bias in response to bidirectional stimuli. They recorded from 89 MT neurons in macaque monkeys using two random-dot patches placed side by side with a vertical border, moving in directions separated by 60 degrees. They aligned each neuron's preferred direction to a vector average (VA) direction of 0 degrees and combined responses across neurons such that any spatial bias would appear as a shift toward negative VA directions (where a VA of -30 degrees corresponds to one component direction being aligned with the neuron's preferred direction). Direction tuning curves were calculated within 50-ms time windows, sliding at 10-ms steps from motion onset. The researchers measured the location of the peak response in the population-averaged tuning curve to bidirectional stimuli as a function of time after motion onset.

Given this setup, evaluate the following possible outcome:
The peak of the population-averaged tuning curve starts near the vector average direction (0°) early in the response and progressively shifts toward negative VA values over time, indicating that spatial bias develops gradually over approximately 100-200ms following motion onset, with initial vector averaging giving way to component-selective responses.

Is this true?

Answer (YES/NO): NO